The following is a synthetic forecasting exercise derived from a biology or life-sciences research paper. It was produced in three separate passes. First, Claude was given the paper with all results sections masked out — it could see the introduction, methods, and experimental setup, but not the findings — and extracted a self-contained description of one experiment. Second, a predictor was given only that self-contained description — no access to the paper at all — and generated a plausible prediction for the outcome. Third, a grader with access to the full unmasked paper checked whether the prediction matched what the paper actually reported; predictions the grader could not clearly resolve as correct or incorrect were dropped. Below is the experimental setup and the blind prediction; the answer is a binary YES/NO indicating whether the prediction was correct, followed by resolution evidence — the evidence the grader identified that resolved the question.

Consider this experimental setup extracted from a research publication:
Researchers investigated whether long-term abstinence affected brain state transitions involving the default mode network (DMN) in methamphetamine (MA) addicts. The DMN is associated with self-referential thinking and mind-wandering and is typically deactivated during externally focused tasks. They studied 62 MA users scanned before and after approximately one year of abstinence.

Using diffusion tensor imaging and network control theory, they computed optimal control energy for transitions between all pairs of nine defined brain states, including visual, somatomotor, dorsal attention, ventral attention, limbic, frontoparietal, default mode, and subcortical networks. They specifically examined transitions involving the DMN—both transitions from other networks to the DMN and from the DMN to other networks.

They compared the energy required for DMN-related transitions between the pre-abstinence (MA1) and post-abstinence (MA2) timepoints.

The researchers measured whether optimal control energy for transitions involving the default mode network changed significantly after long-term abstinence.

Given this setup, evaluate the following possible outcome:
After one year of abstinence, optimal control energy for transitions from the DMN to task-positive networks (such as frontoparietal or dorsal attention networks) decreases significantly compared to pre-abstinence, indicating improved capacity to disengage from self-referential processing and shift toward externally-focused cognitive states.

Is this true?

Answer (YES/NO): NO